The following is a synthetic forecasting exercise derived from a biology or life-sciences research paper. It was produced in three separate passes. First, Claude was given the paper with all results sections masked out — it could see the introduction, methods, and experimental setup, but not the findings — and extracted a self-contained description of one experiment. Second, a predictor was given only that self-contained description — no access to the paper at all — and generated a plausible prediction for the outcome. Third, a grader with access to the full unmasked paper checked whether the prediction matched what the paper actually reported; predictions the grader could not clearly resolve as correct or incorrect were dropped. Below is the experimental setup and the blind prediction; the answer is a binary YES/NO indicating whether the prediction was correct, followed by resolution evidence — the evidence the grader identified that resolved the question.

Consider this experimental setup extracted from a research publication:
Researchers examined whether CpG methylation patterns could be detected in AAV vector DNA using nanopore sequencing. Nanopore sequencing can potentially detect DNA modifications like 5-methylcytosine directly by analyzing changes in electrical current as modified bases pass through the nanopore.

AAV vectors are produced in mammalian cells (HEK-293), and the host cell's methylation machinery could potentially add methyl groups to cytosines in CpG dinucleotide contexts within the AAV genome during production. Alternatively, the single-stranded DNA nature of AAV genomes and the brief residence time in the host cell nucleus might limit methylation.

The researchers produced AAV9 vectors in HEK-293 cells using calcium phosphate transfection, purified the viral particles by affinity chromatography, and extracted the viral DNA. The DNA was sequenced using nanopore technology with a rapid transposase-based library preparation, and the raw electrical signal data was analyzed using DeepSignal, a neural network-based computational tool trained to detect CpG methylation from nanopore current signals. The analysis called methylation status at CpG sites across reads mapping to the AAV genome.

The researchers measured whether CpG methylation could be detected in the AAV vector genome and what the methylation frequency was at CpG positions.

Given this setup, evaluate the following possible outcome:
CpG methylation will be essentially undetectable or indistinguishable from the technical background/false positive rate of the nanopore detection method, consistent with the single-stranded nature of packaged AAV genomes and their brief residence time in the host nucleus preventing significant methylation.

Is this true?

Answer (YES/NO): YES